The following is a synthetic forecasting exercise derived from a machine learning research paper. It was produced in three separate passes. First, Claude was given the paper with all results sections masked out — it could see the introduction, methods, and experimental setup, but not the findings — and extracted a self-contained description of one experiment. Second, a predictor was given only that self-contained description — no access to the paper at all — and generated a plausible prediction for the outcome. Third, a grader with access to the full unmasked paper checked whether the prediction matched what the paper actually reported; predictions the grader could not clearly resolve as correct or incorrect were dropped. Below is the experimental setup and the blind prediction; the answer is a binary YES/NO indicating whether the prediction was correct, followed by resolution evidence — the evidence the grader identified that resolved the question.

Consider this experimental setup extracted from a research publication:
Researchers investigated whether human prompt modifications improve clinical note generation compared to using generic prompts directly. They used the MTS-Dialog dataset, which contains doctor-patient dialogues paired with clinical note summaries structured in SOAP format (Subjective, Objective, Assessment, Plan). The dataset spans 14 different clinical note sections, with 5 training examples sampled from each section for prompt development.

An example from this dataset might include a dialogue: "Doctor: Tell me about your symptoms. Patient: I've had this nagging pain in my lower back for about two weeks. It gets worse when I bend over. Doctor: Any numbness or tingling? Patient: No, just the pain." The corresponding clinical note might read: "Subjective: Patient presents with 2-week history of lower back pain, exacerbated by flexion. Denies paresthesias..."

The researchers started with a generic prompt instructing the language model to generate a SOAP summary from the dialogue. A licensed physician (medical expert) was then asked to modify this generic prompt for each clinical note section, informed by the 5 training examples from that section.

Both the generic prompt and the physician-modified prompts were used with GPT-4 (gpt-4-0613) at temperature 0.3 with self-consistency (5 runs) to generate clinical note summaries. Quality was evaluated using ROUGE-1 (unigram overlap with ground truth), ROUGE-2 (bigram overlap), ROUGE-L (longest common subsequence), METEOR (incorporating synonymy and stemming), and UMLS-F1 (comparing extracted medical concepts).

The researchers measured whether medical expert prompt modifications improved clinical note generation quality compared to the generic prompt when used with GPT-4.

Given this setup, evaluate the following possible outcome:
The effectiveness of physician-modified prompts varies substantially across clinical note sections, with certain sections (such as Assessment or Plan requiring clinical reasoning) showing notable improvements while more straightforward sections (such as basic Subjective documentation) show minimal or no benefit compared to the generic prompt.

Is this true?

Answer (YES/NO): NO